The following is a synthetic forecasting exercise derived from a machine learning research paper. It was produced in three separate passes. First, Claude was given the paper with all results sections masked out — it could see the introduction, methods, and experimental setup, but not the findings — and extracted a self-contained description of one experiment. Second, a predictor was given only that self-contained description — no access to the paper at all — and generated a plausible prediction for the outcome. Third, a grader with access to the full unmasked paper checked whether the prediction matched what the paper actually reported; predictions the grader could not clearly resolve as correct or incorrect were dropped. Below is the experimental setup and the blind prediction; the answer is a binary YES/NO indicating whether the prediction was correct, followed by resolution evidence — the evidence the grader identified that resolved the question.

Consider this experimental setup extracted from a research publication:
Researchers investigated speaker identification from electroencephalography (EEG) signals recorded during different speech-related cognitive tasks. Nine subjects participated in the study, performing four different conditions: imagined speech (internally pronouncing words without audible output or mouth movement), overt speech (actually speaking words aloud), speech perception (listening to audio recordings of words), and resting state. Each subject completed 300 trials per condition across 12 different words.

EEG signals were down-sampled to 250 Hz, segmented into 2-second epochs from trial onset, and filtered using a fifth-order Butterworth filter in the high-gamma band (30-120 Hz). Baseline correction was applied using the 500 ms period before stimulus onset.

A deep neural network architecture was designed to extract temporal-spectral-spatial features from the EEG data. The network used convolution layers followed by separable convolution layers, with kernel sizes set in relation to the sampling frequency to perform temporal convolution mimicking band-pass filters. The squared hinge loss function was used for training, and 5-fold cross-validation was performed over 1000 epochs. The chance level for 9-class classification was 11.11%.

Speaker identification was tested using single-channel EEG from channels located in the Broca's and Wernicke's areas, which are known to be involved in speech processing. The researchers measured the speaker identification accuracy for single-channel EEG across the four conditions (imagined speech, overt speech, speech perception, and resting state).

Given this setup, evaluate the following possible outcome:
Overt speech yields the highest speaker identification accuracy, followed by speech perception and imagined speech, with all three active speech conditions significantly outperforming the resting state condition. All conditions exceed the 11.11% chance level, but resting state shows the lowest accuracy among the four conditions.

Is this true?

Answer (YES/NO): NO